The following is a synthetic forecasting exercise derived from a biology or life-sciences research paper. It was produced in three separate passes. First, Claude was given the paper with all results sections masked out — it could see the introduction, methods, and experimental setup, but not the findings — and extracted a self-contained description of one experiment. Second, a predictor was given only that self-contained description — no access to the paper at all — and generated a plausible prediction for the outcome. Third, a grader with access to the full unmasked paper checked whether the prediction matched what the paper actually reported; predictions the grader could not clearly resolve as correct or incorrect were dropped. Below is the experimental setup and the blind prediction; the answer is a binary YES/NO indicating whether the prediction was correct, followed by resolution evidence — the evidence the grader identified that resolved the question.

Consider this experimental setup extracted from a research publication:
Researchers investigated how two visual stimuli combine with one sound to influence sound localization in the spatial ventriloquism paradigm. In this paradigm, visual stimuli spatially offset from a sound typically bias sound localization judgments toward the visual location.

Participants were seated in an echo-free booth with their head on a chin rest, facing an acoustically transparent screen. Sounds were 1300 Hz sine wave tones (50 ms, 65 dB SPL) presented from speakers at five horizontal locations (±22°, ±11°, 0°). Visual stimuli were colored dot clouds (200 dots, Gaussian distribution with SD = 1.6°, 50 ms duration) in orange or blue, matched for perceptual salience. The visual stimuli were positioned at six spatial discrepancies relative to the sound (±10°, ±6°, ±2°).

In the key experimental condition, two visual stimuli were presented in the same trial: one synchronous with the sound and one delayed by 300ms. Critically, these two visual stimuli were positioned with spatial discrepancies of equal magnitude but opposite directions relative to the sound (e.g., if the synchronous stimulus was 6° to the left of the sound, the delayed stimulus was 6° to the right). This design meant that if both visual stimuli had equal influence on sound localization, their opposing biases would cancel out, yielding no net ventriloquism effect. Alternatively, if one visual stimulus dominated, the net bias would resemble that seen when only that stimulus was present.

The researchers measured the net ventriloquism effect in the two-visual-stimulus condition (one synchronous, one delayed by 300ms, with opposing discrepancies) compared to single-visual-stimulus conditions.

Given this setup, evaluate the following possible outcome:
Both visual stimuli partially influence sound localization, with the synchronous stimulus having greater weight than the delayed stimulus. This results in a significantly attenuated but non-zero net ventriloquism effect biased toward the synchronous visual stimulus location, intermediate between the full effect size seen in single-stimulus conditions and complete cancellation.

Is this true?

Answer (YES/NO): YES